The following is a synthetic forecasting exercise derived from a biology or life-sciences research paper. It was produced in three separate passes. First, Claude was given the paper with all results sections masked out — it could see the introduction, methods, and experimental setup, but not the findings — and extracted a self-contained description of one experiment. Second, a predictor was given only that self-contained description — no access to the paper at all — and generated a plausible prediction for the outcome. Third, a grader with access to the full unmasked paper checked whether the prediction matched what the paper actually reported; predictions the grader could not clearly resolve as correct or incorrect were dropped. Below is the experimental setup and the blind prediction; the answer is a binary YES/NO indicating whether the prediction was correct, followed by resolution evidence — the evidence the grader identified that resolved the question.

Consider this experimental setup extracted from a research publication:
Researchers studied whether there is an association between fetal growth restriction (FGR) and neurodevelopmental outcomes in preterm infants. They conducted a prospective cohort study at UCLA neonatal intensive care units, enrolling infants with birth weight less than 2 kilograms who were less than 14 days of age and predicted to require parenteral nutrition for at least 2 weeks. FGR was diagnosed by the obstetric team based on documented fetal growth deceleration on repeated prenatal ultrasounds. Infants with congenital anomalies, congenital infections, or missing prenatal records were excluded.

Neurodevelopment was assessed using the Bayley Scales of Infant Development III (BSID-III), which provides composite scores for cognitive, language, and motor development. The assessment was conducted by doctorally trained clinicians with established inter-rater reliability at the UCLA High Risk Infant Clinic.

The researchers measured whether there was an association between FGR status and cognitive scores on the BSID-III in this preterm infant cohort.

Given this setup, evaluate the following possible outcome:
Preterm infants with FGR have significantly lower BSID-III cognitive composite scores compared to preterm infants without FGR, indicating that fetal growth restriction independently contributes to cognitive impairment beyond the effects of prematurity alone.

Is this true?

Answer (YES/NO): YES